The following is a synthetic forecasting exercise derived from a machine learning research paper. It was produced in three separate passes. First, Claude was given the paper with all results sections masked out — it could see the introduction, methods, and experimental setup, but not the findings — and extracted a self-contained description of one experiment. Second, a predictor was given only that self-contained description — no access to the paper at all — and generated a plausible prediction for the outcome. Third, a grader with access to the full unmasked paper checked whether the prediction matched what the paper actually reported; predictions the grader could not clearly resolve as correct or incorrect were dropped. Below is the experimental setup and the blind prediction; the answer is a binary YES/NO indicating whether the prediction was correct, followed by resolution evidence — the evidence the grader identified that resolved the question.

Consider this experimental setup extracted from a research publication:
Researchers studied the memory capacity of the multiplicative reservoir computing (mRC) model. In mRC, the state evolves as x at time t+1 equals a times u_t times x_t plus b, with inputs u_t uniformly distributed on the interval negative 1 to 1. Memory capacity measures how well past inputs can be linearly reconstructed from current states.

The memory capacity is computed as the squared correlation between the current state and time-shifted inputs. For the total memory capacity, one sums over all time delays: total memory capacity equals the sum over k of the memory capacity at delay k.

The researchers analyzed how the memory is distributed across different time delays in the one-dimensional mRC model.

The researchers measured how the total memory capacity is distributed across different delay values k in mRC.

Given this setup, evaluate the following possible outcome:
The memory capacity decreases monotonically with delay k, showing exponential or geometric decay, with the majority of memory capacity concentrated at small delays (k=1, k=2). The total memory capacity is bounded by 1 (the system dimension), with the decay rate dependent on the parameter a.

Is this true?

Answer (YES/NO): NO